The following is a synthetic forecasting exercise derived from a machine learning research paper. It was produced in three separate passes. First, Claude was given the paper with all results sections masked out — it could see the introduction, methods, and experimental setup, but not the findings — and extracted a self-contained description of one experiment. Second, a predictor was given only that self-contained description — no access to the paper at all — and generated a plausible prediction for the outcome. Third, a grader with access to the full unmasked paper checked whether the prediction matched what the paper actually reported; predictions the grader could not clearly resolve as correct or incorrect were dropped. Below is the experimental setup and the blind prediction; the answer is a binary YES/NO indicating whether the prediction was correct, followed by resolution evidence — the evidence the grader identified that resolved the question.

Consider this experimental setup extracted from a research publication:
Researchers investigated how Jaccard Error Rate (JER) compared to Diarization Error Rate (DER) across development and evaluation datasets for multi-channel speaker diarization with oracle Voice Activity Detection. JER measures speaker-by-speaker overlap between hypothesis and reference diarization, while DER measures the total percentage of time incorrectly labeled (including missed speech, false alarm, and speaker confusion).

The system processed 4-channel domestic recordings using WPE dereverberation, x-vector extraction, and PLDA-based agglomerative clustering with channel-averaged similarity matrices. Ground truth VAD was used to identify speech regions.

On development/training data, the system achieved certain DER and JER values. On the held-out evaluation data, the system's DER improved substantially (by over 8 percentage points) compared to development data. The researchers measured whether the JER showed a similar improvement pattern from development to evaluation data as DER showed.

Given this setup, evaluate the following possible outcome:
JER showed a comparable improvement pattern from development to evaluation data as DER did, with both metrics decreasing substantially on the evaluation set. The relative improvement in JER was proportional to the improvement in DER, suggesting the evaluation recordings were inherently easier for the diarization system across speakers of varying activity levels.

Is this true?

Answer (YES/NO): NO